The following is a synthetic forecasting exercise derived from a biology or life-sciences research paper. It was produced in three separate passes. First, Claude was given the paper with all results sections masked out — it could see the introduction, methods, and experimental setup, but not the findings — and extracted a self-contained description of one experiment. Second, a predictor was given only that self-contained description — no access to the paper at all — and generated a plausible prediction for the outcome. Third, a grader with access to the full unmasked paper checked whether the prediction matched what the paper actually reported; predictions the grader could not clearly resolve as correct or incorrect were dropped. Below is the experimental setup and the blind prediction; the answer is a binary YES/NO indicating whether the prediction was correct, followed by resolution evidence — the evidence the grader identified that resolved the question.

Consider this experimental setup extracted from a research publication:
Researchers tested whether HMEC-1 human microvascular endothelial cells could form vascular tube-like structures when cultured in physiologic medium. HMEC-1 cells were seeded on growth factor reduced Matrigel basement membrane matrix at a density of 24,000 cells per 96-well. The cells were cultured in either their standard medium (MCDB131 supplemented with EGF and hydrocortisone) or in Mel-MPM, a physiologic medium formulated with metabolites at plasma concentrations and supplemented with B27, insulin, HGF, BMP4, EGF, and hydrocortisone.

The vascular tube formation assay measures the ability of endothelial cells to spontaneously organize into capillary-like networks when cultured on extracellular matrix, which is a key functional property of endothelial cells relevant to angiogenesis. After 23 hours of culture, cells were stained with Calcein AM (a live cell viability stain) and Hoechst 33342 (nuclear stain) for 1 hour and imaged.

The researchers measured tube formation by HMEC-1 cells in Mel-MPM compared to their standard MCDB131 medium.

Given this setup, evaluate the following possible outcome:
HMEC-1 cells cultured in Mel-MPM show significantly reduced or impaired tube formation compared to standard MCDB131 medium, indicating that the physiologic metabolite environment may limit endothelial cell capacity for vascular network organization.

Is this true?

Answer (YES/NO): NO